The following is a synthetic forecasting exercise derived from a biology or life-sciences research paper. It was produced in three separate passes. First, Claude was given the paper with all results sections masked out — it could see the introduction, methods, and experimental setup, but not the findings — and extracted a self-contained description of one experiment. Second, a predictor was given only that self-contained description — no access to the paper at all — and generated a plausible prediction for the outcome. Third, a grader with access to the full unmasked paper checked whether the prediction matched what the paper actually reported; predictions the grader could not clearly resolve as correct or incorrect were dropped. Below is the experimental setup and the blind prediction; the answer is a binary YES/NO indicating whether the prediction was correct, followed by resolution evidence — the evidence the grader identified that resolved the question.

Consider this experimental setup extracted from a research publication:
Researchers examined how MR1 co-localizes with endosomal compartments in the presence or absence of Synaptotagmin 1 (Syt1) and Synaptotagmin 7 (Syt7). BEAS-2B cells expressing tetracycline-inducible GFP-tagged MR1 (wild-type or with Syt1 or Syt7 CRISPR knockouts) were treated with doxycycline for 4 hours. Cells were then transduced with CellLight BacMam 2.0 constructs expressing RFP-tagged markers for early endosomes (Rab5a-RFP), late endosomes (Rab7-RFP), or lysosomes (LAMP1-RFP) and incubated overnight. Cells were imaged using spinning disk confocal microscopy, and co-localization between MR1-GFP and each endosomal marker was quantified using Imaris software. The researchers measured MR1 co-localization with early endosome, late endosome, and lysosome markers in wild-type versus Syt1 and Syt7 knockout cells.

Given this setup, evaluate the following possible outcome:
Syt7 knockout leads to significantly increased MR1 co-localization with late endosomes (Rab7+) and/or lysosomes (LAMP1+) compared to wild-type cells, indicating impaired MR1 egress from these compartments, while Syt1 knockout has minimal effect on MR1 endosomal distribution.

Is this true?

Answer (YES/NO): NO